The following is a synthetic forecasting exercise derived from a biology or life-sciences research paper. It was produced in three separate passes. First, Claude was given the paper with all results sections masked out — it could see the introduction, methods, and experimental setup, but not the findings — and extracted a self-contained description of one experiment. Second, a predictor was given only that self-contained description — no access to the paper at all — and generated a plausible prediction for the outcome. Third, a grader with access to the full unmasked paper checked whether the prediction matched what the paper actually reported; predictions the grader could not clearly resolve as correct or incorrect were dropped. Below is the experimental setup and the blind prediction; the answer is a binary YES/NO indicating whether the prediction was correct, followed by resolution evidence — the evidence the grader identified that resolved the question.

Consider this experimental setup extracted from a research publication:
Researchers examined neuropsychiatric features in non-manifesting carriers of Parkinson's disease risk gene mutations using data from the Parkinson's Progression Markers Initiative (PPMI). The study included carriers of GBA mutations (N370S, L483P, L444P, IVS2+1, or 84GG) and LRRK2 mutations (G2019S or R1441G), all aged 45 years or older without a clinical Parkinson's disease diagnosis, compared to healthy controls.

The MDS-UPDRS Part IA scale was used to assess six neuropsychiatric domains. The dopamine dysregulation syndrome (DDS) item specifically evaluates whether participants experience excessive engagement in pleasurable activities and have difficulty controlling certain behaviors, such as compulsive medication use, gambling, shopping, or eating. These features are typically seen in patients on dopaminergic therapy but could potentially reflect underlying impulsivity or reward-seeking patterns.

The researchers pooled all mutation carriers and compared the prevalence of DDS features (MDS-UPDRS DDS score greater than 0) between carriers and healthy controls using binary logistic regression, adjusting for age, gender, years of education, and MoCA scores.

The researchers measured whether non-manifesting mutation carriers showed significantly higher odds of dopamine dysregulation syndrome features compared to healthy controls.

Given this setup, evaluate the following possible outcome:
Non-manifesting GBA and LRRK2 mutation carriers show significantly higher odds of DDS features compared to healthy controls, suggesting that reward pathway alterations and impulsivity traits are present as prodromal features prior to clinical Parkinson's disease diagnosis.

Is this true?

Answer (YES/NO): NO